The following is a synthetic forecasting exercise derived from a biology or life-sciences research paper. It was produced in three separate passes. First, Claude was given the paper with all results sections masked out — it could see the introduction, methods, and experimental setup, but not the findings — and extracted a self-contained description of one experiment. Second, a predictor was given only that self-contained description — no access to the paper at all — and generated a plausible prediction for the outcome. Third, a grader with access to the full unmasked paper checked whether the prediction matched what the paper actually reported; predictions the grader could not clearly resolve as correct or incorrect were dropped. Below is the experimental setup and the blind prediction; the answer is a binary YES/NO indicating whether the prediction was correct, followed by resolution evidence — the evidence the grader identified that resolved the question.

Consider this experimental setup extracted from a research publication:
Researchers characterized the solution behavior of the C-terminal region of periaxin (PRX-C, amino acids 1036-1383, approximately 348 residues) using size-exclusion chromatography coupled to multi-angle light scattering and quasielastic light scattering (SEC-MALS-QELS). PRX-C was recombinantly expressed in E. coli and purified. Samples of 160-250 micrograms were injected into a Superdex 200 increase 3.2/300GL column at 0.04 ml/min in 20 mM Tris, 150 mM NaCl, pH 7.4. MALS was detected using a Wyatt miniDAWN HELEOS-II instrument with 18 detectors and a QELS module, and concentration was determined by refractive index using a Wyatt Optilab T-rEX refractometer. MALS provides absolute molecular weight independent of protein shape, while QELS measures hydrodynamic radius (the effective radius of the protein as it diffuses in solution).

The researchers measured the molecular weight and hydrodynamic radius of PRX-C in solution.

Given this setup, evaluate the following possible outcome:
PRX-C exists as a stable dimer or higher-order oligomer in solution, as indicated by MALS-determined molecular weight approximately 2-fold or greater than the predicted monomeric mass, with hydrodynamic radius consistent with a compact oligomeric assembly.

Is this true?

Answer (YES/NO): NO